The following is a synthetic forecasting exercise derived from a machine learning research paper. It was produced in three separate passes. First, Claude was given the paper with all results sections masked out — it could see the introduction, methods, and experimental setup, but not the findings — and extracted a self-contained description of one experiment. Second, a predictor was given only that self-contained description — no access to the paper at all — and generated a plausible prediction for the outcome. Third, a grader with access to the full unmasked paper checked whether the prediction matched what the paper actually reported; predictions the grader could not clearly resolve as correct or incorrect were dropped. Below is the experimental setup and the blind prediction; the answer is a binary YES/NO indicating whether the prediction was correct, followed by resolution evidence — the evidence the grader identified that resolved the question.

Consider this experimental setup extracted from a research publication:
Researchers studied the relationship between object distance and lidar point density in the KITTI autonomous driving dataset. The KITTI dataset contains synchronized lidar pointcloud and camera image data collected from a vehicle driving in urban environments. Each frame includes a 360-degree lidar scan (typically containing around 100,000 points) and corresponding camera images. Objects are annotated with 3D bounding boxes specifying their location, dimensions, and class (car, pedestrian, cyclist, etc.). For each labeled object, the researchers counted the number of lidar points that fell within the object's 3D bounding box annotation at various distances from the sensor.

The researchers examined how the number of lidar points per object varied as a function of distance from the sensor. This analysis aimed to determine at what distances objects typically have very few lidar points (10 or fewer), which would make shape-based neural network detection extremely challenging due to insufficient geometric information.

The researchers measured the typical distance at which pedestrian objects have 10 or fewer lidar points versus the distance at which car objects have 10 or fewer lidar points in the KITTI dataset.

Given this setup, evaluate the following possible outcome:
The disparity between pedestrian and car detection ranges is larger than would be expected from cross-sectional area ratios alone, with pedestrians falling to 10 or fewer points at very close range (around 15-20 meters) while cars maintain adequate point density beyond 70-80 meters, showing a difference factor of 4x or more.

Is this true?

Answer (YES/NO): NO